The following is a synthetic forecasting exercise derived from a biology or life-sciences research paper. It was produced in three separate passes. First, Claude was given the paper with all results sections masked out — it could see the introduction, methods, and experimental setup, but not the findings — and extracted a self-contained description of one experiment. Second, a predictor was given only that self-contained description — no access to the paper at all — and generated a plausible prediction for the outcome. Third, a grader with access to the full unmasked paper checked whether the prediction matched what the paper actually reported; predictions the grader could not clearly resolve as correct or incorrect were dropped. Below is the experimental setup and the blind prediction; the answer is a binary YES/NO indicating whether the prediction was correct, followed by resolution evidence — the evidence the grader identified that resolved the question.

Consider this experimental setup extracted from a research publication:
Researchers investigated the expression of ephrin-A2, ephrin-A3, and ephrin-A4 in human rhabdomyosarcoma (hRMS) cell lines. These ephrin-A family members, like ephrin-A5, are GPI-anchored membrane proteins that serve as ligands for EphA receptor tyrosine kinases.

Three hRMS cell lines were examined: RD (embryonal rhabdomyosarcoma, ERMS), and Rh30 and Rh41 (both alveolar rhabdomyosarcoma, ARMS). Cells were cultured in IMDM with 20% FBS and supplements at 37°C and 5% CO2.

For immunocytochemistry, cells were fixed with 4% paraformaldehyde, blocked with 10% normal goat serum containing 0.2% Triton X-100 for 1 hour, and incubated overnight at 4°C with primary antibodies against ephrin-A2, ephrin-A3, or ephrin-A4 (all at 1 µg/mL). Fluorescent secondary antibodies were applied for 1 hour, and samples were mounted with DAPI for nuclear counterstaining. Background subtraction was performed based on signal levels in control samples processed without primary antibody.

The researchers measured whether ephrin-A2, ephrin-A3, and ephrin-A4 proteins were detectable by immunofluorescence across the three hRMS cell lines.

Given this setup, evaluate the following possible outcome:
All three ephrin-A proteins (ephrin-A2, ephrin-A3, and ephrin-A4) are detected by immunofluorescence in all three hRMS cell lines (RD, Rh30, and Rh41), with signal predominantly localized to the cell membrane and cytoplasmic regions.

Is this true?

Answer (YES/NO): NO